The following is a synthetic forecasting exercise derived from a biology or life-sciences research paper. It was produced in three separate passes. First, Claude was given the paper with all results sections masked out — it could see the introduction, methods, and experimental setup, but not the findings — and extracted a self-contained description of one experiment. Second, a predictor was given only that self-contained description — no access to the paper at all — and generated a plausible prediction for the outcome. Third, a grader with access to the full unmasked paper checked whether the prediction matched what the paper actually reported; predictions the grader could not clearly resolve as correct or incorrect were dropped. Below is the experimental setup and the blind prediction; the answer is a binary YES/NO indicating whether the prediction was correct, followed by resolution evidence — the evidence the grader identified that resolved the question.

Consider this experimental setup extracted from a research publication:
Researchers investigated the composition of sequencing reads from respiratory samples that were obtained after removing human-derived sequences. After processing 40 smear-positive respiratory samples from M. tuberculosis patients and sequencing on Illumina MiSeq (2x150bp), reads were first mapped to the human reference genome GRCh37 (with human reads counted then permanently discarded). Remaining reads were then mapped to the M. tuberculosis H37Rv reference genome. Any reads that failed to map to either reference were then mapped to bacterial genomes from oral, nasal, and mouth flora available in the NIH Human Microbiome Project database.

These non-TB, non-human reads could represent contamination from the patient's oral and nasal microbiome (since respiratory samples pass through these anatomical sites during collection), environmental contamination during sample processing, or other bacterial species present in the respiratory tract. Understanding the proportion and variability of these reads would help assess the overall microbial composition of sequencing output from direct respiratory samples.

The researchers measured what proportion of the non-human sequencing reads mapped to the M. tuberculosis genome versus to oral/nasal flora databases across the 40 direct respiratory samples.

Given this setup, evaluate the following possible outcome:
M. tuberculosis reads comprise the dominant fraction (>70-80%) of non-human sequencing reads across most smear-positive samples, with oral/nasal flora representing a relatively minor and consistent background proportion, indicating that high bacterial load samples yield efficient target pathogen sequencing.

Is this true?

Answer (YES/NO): NO